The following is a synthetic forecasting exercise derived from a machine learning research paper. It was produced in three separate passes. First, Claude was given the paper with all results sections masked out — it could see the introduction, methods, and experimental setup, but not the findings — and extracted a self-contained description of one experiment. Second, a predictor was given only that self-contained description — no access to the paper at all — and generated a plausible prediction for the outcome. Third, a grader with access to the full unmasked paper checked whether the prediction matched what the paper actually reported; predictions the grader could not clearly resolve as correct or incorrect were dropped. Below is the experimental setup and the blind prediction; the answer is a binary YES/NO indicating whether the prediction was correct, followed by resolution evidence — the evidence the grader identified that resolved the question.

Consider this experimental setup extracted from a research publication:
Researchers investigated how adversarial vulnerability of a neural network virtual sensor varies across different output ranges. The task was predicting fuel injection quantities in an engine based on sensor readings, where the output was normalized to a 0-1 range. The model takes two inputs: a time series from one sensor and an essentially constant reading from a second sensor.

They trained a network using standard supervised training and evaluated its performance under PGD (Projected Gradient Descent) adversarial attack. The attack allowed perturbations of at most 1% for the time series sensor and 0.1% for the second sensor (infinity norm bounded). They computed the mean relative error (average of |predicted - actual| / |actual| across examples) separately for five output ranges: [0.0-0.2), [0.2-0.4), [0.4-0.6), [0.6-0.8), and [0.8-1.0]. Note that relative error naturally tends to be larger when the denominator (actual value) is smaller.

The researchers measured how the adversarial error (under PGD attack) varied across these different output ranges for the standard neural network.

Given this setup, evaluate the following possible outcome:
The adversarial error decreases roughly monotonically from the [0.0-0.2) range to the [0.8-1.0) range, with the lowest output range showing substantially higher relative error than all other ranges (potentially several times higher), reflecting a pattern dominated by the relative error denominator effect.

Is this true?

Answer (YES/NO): YES